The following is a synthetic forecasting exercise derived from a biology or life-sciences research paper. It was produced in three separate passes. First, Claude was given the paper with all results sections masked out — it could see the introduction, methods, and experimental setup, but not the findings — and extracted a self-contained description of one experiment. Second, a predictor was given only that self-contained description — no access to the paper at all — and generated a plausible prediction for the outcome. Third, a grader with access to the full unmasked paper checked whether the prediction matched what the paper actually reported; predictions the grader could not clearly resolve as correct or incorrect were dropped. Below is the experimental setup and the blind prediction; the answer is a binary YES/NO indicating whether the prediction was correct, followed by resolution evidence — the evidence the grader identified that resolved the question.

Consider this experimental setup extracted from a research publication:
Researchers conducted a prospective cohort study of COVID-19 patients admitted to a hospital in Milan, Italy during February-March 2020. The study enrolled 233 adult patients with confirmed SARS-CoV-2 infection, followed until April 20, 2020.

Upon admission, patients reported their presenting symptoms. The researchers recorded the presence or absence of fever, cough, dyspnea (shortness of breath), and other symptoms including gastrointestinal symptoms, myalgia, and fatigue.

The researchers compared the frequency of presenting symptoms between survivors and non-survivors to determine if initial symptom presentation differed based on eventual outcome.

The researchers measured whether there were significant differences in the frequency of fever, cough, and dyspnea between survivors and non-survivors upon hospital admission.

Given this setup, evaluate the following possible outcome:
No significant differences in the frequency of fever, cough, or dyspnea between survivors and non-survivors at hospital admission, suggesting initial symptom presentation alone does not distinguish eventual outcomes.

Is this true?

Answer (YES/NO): YES